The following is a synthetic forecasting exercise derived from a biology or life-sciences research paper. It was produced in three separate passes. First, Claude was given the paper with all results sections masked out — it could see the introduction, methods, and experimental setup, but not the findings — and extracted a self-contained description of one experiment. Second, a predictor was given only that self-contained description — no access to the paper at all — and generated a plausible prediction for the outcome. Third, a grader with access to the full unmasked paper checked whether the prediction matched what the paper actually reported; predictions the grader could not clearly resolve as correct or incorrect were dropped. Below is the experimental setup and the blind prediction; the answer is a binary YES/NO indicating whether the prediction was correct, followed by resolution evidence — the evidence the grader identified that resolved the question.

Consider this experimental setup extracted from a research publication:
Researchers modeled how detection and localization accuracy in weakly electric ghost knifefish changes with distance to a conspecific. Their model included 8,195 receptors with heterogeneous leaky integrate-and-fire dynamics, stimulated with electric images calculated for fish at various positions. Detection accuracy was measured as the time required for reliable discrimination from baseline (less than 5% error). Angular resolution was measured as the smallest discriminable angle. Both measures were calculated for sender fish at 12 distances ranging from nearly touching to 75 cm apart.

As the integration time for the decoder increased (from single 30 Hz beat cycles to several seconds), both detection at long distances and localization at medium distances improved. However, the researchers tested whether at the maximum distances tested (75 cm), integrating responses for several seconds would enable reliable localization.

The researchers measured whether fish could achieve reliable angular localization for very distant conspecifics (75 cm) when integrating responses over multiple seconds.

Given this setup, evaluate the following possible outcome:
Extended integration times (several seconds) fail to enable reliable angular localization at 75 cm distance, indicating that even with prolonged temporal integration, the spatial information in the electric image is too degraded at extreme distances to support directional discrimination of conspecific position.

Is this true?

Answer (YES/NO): YES